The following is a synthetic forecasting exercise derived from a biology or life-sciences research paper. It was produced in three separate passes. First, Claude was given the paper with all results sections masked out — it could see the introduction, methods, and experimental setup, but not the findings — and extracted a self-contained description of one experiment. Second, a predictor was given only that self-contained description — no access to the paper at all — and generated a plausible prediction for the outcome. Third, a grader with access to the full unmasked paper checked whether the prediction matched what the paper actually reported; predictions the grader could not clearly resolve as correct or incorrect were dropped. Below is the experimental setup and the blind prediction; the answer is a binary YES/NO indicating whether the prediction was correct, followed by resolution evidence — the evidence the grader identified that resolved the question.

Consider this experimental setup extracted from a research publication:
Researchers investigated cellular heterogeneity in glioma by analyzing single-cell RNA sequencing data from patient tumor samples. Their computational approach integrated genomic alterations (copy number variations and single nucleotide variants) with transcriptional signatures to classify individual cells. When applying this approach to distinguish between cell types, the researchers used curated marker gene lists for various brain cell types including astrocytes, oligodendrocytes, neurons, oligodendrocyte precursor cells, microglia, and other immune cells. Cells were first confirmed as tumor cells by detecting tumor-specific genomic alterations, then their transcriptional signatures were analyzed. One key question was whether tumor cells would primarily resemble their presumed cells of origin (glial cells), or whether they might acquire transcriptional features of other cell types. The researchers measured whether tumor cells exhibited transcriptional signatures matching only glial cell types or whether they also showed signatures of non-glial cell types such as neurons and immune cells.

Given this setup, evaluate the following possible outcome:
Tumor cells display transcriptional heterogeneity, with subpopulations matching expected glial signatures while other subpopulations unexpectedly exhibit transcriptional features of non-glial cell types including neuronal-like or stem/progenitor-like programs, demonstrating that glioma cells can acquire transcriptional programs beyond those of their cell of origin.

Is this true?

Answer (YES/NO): YES